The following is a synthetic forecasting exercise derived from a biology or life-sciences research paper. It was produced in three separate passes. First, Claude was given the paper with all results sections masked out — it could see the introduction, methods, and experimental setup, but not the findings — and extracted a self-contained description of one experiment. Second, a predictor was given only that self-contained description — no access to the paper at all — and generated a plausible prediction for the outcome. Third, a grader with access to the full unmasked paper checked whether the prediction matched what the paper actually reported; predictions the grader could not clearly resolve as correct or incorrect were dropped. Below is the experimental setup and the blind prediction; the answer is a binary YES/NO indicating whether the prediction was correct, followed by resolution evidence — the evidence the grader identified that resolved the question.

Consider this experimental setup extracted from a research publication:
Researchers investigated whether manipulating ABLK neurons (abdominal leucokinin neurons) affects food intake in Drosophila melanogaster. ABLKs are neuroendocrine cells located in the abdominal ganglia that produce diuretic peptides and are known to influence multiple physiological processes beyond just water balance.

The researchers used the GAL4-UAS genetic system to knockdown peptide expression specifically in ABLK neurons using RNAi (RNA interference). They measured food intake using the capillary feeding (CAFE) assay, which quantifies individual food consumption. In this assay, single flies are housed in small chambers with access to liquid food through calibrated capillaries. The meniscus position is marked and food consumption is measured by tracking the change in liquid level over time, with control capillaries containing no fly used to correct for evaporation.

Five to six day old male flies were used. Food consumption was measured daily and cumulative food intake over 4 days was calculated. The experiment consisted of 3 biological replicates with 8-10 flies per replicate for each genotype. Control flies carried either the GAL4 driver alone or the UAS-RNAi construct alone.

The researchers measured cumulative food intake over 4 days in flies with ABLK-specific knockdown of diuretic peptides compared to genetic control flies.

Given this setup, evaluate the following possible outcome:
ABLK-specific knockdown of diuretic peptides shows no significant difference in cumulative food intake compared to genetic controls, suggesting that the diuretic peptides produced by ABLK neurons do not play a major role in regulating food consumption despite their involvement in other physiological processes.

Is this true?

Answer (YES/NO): NO